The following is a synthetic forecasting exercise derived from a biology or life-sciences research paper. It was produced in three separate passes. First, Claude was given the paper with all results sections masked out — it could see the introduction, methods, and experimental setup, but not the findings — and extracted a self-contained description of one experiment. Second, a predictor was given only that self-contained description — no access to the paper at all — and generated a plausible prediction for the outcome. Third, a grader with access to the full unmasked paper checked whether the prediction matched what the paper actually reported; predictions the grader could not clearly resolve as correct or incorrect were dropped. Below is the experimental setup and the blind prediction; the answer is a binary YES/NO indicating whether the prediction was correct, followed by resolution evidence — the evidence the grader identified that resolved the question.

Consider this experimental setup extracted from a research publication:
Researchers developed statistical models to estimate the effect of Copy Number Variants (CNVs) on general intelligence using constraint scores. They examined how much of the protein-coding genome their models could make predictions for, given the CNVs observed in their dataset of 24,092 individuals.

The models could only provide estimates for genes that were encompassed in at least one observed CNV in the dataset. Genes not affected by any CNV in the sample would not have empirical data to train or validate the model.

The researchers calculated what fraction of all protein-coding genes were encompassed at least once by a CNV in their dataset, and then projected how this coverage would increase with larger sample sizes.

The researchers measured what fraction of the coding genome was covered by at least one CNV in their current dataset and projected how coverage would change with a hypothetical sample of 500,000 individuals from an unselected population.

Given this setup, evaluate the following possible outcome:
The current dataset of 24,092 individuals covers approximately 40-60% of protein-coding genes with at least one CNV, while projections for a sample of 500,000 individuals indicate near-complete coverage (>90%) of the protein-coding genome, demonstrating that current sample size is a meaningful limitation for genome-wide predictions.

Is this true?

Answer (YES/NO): NO